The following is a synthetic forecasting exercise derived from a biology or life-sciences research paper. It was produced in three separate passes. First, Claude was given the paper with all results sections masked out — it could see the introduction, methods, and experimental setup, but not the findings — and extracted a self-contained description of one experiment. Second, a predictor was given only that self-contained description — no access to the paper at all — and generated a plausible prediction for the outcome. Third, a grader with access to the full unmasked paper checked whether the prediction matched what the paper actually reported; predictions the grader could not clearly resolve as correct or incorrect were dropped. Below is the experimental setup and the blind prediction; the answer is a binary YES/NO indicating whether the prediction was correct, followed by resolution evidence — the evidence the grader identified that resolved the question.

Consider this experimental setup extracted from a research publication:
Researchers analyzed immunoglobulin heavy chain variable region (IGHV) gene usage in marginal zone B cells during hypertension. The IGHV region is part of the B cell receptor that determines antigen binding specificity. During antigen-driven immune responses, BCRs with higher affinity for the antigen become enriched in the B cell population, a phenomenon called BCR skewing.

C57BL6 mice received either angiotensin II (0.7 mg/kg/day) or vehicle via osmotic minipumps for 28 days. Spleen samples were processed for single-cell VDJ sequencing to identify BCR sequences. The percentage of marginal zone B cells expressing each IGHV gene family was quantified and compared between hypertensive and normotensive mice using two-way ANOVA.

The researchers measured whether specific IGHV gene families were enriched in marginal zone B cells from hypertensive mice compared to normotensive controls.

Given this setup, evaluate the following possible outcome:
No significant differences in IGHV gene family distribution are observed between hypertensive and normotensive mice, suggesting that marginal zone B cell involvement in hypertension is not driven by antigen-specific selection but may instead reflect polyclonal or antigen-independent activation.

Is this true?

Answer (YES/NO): NO